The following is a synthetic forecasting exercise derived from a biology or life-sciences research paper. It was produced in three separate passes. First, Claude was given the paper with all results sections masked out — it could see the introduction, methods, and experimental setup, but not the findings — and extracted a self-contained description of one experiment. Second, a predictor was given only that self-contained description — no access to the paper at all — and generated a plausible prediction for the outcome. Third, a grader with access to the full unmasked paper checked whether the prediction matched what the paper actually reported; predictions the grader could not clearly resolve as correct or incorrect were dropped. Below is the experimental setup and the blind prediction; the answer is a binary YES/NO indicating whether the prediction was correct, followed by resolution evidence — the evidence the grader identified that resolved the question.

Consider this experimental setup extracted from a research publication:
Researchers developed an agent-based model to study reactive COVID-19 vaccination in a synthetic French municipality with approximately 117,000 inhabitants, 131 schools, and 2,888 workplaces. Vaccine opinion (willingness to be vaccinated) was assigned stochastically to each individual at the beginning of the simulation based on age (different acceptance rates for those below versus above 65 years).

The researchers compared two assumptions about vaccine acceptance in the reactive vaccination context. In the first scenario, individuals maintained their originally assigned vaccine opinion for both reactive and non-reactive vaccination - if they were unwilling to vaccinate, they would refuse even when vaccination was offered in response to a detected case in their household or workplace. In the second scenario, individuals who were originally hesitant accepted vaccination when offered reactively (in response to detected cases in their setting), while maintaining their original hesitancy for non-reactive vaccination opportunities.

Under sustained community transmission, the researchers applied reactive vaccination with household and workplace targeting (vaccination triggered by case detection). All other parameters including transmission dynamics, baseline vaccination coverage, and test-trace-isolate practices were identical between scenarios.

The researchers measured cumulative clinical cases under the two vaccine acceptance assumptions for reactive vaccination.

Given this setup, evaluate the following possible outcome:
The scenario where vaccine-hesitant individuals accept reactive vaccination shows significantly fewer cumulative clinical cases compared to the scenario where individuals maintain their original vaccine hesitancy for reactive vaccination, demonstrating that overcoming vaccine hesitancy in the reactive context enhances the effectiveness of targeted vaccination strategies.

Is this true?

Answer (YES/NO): YES